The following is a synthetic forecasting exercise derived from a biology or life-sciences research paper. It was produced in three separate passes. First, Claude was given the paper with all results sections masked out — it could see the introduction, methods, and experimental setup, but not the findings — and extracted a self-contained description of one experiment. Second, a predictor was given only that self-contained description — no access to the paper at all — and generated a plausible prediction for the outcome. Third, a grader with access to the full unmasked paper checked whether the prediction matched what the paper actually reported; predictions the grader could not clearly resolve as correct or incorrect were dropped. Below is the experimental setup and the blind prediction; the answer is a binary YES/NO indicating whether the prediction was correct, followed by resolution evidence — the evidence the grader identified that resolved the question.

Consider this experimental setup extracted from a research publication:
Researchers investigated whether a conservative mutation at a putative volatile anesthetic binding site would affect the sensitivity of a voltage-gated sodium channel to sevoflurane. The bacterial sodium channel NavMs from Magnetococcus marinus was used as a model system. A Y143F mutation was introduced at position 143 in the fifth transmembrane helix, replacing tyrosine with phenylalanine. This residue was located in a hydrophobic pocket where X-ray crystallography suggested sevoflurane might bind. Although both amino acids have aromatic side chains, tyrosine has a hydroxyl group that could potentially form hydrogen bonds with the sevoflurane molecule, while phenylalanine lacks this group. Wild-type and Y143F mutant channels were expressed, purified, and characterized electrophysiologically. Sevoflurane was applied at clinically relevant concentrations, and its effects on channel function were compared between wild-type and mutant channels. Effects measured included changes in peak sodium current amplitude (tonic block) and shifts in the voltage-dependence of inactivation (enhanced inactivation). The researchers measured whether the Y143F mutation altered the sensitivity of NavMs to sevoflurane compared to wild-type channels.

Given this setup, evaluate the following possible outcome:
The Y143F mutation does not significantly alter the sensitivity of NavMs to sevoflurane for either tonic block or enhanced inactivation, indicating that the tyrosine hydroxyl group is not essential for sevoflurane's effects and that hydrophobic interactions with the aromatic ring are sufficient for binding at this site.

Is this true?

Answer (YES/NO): YES